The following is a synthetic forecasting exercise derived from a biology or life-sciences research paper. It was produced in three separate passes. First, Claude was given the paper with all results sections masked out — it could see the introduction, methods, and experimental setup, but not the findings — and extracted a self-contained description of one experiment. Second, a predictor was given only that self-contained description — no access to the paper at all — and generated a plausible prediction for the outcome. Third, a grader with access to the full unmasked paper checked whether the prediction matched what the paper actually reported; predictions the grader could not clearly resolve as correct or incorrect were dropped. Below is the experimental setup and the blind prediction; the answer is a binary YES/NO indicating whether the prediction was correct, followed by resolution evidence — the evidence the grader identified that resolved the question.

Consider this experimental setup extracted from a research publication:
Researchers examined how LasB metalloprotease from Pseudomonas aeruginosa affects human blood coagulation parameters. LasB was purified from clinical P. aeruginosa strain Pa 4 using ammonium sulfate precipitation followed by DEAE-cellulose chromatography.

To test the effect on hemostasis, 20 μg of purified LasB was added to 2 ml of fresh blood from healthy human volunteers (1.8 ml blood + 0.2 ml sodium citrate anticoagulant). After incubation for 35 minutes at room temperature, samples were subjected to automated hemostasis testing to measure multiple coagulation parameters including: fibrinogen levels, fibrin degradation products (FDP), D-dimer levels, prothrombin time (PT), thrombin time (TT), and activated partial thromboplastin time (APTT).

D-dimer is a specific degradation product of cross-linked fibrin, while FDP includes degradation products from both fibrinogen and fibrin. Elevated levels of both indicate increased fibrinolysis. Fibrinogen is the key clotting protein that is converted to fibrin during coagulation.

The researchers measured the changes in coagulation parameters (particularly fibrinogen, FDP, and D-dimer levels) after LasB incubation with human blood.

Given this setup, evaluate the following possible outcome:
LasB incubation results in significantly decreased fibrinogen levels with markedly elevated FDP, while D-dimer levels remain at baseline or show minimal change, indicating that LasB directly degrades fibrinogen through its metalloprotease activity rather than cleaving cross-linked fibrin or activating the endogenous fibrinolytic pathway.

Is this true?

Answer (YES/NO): NO